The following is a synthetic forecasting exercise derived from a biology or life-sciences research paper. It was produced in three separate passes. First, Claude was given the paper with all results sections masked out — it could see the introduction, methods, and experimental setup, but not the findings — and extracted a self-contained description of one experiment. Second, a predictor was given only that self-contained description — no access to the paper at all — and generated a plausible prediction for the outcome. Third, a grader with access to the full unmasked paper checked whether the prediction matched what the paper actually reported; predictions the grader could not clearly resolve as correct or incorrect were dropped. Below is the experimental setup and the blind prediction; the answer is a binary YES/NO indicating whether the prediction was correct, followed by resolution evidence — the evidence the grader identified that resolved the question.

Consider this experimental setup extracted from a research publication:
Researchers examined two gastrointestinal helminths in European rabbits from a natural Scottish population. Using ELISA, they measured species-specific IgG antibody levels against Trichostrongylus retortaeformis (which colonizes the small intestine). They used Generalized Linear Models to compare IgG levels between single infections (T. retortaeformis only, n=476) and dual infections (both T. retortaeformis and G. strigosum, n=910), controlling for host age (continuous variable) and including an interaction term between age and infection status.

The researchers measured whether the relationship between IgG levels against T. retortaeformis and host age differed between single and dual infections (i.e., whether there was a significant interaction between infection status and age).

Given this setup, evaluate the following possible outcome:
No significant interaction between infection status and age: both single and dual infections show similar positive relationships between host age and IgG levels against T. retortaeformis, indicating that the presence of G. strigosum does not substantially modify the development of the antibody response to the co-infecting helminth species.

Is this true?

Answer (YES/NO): NO